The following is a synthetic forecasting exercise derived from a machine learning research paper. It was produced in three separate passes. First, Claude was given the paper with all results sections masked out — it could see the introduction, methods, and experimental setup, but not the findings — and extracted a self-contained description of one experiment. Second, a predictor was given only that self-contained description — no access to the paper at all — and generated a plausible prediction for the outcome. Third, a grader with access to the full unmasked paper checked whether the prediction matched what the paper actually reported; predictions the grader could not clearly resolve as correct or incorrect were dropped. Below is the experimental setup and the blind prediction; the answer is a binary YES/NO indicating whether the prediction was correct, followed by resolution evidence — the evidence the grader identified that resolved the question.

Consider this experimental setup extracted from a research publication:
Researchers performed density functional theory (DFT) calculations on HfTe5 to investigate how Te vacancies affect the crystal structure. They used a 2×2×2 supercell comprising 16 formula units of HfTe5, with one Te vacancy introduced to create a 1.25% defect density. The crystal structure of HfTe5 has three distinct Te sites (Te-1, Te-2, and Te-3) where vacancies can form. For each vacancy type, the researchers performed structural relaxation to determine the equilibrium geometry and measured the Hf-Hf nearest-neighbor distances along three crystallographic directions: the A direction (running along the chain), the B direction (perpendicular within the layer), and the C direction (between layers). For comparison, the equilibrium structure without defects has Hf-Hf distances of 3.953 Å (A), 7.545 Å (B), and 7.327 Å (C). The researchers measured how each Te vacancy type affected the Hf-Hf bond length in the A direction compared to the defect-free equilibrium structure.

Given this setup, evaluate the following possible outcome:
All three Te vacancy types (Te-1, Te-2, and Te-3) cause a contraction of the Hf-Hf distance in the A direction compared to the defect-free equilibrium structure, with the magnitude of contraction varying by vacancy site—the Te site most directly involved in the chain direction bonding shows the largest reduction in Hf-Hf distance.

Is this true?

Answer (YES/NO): NO